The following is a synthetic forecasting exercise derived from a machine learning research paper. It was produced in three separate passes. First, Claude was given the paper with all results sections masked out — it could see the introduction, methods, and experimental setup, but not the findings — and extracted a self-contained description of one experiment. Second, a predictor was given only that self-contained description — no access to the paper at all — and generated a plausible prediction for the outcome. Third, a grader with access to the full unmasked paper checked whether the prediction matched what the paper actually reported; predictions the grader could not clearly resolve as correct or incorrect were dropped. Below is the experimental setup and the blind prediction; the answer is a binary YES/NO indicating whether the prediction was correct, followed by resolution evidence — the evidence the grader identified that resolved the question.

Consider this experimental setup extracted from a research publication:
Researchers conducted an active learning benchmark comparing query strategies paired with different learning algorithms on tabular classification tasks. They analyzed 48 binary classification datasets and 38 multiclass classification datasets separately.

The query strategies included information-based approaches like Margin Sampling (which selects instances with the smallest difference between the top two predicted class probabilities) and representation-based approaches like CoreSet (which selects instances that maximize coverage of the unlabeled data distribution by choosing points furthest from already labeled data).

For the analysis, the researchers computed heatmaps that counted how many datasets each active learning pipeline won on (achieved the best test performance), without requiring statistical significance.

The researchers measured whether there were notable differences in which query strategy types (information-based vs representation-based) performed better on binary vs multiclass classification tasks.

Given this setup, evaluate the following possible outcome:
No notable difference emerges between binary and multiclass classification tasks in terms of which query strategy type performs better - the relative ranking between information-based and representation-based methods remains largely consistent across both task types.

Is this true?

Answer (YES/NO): NO